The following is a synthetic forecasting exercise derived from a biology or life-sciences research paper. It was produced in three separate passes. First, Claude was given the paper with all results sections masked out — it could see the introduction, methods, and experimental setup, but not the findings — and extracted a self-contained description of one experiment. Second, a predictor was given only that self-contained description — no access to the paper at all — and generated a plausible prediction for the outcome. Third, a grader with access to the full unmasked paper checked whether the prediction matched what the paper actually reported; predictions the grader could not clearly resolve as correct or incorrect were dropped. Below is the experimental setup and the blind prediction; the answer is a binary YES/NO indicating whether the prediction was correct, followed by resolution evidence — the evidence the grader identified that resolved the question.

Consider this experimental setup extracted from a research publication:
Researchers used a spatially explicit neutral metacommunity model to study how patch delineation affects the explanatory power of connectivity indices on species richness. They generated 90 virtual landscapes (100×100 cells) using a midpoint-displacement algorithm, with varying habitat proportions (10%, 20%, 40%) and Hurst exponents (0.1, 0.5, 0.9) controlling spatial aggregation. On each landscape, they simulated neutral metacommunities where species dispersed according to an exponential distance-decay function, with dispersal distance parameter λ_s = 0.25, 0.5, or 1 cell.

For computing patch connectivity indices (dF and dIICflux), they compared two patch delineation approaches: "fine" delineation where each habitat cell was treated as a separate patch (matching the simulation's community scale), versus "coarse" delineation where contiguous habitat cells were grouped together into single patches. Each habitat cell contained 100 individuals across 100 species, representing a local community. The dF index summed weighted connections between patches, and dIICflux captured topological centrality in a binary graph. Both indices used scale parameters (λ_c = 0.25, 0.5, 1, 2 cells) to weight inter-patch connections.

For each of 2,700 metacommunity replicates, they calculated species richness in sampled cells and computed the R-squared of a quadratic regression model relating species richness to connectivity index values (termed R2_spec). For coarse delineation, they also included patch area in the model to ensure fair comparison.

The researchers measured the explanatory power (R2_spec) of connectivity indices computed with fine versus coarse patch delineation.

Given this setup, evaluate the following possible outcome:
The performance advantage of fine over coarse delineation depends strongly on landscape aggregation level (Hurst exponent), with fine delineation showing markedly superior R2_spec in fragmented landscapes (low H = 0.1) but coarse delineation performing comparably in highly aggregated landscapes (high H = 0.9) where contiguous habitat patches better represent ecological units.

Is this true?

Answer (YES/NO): NO